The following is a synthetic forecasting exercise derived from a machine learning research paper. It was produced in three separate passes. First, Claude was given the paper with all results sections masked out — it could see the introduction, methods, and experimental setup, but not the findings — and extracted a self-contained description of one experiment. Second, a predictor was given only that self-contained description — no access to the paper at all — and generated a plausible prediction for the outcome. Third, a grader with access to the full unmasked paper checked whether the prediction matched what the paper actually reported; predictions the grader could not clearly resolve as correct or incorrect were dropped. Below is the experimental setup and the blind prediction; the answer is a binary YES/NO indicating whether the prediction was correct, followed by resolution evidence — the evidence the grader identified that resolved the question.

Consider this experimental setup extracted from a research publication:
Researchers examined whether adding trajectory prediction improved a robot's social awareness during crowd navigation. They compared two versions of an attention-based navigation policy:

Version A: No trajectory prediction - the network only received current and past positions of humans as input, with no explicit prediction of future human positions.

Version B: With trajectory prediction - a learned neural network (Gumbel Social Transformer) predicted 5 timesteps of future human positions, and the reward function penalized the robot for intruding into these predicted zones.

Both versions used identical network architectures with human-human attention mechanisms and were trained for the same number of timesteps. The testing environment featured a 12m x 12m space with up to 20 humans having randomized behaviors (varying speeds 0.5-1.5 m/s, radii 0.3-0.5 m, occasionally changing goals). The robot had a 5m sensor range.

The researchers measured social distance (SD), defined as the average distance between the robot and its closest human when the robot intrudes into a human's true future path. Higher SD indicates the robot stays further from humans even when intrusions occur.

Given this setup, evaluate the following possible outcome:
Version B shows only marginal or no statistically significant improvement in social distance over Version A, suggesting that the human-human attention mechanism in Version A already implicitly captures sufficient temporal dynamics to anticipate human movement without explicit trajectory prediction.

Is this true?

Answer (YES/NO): NO